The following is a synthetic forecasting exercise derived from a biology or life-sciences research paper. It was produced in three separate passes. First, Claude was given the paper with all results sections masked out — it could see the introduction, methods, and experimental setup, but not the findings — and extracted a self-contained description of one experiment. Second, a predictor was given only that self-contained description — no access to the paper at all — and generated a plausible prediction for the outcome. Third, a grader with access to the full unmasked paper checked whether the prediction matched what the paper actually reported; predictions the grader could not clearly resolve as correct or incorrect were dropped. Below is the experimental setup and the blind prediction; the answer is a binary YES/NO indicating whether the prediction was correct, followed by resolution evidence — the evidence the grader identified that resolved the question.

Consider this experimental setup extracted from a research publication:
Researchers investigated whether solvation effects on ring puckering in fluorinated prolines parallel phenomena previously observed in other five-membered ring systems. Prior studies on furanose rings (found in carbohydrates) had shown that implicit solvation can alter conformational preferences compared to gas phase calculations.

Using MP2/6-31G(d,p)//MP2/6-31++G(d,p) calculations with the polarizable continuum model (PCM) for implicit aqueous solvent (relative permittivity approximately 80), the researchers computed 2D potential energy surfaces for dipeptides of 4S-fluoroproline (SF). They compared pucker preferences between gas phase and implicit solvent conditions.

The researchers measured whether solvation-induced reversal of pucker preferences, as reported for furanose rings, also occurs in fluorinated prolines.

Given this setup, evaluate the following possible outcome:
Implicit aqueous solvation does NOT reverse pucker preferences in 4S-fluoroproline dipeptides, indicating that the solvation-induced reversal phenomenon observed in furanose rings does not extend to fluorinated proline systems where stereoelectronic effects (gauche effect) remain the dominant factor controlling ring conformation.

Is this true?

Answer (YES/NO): NO